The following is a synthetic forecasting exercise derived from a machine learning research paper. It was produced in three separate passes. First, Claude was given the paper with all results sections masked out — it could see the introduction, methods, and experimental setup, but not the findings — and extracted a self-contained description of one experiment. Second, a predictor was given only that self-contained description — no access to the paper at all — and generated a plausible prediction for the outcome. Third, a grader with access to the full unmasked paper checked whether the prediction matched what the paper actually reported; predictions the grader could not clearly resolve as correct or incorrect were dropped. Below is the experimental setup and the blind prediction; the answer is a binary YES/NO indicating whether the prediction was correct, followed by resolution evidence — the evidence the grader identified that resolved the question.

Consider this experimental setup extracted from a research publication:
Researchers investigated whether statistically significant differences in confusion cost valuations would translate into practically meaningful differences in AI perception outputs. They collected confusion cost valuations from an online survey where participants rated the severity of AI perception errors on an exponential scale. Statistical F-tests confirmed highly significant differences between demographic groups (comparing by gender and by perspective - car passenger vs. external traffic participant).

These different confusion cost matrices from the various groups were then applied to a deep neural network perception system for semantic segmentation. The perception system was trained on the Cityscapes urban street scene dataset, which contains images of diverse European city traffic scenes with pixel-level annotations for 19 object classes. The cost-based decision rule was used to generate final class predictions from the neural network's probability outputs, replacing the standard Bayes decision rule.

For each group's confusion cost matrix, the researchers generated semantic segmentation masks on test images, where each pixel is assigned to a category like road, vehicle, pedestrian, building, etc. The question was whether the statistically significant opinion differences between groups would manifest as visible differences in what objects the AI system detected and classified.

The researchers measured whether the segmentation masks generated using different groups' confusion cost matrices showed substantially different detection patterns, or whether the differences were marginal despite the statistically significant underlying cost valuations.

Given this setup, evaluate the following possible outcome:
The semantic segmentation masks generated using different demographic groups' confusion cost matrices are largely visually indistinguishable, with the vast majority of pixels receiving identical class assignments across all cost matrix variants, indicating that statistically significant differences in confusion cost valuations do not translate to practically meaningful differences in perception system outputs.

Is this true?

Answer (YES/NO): NO